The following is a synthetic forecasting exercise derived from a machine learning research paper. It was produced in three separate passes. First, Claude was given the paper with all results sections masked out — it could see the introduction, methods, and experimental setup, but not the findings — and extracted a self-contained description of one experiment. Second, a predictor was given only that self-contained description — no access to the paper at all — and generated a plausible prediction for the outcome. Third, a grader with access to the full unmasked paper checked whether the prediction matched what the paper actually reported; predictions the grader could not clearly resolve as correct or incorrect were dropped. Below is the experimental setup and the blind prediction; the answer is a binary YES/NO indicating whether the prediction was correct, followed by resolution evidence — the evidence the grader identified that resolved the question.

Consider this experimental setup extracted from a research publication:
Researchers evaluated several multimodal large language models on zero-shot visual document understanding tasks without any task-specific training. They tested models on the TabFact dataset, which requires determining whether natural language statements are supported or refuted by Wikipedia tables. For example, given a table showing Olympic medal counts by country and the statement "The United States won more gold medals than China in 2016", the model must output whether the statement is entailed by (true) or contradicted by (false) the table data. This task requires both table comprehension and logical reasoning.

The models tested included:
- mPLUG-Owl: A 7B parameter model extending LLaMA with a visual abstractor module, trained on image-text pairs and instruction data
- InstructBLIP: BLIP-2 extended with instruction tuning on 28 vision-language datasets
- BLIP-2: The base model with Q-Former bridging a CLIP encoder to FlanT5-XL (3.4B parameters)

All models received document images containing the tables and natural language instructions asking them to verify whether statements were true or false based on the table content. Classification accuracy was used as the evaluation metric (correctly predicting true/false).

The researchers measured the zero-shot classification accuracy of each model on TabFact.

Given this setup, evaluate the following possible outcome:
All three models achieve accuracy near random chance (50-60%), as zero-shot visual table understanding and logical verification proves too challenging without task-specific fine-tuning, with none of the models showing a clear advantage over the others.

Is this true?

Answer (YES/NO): NO